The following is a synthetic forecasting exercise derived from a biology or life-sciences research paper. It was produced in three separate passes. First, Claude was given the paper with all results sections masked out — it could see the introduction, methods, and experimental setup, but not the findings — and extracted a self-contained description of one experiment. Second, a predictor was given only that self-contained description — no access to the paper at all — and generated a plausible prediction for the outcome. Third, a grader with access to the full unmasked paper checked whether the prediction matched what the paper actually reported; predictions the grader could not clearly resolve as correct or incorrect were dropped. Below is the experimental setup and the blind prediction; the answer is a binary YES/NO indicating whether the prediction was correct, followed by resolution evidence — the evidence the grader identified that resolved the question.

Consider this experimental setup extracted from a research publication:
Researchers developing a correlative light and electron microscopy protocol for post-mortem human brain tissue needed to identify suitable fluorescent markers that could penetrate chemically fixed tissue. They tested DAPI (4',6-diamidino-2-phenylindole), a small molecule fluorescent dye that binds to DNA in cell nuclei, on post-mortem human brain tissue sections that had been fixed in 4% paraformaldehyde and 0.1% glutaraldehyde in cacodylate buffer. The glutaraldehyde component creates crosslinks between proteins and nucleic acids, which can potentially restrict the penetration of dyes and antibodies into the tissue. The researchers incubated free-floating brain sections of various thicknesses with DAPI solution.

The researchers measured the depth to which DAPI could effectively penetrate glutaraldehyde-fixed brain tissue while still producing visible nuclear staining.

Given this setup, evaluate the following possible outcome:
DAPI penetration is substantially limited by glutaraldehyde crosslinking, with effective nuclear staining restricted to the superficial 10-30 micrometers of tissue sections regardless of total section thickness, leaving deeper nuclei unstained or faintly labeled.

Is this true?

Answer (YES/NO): NO